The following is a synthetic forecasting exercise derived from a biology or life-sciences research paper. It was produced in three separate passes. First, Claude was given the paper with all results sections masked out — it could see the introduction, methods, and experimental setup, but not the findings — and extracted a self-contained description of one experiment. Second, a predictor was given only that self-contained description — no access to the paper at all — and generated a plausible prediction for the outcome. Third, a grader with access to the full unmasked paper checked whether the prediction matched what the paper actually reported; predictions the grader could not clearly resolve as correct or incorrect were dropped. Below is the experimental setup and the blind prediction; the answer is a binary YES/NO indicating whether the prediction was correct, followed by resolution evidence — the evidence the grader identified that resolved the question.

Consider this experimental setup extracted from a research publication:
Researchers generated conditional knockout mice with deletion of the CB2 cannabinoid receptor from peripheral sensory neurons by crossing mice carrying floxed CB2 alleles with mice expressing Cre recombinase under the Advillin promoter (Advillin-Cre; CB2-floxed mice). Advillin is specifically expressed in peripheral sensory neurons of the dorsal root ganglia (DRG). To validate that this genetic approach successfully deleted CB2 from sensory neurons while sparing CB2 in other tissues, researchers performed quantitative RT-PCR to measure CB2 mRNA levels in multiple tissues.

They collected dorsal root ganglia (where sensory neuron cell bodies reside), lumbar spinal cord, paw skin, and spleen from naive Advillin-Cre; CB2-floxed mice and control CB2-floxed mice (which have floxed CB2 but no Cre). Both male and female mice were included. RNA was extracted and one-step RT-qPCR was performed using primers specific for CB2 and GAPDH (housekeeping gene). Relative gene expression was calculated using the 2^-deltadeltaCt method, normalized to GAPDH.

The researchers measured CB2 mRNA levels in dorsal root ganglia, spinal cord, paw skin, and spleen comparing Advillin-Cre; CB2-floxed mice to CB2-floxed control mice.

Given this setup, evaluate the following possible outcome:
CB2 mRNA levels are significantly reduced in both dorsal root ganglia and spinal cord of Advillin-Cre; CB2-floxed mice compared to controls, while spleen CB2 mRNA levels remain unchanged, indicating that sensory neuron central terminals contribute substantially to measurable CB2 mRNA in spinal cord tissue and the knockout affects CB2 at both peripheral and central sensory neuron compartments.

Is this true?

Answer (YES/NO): NO